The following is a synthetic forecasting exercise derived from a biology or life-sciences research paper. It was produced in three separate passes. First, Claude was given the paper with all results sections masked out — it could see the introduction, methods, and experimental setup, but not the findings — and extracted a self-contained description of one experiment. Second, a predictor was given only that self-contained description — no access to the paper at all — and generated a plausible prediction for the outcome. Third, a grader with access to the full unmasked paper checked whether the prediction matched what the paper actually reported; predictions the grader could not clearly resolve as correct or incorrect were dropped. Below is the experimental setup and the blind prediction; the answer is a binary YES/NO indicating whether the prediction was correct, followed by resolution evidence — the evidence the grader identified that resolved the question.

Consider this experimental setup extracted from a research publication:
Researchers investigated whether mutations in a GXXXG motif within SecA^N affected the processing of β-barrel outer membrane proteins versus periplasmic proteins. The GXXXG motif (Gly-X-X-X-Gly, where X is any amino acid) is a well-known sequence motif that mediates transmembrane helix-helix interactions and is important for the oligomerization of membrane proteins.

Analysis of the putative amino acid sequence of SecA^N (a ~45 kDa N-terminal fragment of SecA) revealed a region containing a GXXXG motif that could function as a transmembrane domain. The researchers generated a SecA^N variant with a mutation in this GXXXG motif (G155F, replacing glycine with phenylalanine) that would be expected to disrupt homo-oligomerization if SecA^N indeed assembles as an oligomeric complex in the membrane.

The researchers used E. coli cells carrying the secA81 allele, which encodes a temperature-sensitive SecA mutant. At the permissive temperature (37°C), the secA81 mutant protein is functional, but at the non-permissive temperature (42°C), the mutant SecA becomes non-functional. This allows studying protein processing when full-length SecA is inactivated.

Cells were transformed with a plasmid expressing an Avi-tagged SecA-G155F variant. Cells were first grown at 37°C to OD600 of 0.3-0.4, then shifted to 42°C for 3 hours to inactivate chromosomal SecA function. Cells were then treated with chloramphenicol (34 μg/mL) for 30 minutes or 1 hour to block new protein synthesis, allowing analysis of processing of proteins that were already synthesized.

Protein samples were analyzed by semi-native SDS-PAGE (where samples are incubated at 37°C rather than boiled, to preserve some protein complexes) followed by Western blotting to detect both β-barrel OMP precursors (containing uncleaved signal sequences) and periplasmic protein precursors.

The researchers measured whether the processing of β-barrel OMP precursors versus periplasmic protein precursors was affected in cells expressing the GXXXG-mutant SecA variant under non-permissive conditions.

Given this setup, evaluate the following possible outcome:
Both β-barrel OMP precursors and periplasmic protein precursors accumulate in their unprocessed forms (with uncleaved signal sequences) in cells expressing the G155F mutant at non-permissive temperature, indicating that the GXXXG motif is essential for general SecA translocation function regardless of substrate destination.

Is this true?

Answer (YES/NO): NO